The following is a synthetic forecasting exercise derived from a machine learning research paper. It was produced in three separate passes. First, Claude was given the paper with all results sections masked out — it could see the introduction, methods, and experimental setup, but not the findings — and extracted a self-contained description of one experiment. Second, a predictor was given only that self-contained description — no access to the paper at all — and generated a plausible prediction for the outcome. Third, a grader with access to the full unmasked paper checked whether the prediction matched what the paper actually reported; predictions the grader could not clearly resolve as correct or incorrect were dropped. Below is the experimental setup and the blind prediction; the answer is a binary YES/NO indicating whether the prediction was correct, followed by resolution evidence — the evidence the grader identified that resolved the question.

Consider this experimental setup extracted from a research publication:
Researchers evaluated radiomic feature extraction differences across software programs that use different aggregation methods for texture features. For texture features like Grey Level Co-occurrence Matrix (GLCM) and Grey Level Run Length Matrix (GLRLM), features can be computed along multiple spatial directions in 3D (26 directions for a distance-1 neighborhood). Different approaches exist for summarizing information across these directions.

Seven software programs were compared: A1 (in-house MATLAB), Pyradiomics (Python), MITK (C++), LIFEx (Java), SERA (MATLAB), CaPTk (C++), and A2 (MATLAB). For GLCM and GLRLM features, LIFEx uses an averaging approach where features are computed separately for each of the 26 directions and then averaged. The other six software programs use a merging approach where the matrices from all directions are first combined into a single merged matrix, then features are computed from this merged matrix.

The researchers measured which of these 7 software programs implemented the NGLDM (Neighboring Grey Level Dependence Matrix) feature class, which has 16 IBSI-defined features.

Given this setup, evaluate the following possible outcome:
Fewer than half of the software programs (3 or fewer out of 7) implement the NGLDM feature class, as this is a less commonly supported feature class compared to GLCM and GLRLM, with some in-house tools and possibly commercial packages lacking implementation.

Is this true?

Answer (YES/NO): NO